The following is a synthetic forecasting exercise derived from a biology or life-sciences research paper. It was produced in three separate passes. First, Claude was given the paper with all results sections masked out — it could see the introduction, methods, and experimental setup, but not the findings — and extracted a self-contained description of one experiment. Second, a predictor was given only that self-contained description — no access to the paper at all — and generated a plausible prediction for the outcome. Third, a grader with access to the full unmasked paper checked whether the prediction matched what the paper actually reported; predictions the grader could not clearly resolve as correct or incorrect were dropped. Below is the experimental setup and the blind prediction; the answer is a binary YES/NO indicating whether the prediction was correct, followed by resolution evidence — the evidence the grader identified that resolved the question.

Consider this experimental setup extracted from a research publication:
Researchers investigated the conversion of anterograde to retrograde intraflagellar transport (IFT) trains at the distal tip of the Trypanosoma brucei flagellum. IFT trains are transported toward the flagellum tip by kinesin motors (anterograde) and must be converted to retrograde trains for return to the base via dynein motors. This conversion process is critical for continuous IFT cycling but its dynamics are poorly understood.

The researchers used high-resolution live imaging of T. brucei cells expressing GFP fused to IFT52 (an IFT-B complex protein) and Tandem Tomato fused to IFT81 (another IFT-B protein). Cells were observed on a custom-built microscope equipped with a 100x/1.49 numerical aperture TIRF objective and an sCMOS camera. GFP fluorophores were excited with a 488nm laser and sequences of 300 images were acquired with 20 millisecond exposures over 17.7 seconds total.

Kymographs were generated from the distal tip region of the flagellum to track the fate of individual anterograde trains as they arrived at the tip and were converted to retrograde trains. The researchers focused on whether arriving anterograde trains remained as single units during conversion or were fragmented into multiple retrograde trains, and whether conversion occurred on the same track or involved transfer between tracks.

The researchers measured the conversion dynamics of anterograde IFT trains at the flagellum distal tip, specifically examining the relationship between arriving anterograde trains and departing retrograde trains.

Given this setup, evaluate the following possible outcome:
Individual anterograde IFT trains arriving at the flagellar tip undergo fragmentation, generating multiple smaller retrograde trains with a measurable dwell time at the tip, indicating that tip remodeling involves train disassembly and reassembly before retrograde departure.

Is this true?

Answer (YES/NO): YES